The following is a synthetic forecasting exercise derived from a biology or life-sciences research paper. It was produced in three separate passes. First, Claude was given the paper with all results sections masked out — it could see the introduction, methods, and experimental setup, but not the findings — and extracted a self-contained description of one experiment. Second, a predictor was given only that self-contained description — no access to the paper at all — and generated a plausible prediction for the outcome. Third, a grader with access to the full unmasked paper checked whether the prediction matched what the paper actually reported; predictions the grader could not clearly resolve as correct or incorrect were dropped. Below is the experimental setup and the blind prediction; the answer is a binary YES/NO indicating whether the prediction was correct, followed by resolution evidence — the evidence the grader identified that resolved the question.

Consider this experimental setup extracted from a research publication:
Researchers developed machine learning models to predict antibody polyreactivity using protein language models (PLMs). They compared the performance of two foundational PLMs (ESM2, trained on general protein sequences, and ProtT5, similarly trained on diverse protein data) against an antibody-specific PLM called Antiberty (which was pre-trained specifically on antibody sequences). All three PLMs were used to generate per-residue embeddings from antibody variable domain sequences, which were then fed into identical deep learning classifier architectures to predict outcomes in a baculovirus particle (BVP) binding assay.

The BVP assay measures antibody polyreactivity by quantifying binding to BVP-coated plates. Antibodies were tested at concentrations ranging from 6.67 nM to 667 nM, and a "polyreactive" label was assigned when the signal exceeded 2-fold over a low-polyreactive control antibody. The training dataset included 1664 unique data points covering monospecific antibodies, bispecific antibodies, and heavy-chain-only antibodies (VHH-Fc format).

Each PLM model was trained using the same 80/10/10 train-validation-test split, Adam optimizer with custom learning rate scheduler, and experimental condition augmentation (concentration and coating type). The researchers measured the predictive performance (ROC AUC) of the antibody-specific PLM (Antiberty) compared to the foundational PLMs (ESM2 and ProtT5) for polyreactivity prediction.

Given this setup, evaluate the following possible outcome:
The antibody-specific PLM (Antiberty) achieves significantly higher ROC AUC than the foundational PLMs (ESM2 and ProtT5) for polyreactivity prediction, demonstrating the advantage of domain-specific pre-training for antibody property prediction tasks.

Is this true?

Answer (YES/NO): NO